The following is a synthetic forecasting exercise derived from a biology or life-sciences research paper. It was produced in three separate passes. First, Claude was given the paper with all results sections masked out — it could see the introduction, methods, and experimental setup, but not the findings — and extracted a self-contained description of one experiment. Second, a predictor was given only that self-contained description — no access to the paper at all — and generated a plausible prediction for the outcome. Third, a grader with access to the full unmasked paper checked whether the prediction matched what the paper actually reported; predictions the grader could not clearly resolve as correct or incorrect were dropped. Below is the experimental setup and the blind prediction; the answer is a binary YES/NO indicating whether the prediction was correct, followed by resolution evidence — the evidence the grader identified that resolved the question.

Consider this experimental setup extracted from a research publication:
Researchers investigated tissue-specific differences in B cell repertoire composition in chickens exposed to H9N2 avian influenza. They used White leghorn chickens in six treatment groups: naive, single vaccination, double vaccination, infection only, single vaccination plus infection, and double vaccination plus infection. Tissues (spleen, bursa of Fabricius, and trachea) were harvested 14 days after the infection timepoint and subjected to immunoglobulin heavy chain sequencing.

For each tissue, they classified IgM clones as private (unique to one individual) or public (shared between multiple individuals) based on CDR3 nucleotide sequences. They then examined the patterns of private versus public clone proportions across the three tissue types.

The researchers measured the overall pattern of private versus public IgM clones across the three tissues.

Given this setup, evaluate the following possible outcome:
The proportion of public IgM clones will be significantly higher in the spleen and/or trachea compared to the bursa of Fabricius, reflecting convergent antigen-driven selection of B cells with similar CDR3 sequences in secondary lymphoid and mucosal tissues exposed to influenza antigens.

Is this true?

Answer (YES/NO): YES